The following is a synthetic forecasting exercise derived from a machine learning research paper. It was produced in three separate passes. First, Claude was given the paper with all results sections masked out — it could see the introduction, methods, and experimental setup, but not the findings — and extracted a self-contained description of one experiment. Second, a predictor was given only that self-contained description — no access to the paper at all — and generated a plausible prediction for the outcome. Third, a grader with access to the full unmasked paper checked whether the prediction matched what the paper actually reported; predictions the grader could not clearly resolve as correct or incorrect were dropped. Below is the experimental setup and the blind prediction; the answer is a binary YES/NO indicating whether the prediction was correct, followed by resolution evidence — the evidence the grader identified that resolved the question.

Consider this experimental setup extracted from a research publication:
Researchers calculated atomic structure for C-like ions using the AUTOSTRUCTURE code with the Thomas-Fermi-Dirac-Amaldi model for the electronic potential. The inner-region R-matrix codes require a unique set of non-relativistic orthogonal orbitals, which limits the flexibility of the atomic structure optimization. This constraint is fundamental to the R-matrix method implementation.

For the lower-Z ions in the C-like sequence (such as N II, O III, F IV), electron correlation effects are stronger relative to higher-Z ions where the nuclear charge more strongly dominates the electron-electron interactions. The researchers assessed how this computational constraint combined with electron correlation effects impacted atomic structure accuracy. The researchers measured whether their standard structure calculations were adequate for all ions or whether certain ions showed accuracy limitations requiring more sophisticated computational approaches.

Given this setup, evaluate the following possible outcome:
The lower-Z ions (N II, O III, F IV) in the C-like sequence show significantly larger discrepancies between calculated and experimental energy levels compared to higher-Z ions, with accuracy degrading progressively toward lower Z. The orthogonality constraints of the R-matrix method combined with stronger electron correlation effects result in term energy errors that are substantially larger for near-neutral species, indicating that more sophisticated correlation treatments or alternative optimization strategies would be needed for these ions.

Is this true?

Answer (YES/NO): YES